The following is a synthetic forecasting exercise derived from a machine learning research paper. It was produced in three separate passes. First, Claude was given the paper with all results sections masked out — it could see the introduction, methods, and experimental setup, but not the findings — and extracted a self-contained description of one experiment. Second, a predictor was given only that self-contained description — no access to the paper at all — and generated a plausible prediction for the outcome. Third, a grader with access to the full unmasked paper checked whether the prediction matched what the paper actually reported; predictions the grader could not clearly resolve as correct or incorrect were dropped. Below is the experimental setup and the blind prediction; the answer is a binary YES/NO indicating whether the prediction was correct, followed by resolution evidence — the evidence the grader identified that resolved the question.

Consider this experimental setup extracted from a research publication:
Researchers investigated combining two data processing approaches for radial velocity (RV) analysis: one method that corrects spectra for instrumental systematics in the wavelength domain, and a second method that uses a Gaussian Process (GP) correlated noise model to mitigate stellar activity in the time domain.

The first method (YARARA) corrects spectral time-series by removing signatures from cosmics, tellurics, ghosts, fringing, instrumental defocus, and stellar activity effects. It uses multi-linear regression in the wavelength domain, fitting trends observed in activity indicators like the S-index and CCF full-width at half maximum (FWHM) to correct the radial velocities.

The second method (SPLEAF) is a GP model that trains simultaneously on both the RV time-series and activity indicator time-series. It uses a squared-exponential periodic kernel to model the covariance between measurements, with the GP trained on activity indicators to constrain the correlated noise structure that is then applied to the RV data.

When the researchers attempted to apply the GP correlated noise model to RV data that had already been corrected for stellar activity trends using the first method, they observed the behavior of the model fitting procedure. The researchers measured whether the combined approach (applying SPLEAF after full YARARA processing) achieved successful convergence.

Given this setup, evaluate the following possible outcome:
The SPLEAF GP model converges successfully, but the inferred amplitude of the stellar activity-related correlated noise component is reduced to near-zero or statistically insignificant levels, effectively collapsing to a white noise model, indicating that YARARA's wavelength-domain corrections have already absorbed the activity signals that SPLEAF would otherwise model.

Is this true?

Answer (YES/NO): NO